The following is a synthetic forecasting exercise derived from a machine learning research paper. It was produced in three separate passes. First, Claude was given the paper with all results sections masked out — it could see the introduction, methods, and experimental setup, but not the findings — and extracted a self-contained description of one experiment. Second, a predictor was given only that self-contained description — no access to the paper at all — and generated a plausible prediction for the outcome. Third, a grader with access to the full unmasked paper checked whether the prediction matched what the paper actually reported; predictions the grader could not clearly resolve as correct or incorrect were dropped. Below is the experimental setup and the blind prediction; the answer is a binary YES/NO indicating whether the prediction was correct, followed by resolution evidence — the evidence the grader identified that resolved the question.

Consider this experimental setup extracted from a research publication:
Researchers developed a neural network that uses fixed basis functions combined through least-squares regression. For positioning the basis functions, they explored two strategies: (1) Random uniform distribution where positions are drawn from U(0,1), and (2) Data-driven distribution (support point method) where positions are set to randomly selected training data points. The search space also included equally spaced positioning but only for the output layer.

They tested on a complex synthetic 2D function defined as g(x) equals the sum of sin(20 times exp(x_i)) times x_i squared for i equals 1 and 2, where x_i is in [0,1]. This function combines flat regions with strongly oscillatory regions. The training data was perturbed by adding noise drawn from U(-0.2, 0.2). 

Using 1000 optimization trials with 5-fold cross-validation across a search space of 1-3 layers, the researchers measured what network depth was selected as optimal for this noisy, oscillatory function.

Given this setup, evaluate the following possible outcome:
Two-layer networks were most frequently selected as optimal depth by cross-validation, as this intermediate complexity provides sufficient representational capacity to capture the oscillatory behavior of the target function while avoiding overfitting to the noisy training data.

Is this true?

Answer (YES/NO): NO